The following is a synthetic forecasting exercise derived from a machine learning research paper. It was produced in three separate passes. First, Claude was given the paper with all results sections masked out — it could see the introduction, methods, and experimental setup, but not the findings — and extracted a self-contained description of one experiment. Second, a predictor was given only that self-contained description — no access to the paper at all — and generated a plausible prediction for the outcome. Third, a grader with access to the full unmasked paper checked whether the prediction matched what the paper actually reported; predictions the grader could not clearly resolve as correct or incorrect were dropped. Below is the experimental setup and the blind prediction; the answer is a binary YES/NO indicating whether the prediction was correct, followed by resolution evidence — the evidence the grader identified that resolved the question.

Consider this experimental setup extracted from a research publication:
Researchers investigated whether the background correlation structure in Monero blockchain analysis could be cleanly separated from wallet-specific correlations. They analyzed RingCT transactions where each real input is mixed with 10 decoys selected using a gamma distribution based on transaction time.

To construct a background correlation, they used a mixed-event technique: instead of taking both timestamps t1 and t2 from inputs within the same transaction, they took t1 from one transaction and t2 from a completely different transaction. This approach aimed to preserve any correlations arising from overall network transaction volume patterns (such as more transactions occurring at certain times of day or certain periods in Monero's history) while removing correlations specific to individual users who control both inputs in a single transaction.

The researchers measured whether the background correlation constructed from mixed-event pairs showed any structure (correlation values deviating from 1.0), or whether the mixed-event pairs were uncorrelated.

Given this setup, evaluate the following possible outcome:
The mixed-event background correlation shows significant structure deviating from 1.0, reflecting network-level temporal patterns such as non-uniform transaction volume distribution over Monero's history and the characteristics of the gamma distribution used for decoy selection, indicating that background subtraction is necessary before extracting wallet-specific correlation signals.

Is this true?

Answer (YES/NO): YES